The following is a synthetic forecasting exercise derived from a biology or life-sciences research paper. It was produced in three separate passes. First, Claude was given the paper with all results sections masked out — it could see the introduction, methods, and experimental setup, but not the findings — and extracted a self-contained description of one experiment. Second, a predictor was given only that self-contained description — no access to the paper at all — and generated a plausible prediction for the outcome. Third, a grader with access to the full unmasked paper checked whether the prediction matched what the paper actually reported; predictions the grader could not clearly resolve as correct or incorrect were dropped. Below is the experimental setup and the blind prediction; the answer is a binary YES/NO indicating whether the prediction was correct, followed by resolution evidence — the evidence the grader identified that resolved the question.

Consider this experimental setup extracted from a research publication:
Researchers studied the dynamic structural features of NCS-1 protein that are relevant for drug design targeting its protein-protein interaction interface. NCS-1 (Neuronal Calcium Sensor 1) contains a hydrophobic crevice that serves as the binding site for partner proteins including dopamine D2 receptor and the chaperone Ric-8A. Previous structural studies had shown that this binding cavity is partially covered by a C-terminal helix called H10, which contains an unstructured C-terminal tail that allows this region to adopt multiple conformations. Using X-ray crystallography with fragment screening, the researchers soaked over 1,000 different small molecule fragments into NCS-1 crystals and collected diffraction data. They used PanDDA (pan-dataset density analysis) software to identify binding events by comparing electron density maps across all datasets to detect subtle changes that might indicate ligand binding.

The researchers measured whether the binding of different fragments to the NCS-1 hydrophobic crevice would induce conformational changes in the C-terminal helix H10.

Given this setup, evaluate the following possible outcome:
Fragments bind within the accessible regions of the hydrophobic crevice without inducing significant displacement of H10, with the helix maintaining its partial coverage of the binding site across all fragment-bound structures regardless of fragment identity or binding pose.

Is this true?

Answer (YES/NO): NO